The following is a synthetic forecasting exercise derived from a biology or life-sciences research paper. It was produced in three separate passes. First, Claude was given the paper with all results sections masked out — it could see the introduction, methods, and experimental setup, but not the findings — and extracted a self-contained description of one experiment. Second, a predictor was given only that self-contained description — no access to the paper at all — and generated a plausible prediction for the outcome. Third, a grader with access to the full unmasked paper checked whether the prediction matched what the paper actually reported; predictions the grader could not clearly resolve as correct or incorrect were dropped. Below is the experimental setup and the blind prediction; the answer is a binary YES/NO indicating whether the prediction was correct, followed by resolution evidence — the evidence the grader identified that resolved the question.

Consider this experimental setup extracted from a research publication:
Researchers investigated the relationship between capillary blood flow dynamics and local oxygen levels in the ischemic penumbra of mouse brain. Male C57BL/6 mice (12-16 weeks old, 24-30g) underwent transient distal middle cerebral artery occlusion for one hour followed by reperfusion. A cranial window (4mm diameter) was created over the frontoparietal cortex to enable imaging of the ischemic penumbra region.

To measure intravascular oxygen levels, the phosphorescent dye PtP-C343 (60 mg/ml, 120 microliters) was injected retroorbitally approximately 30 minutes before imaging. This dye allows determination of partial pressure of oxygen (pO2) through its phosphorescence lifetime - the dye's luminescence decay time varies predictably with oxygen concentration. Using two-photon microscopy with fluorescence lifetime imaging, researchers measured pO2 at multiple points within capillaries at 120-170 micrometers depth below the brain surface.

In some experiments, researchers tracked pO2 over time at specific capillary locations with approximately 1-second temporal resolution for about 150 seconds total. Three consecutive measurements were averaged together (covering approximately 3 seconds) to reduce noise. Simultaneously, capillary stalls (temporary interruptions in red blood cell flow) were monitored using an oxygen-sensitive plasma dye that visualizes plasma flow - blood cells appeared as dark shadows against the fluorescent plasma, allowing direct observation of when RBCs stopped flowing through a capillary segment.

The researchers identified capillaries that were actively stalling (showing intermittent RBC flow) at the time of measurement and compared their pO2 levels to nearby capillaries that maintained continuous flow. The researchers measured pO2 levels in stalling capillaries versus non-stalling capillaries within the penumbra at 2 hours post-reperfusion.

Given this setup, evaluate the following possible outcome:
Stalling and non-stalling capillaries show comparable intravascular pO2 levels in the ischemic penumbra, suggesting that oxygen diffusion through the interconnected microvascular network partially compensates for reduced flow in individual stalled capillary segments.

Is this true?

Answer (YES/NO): NO